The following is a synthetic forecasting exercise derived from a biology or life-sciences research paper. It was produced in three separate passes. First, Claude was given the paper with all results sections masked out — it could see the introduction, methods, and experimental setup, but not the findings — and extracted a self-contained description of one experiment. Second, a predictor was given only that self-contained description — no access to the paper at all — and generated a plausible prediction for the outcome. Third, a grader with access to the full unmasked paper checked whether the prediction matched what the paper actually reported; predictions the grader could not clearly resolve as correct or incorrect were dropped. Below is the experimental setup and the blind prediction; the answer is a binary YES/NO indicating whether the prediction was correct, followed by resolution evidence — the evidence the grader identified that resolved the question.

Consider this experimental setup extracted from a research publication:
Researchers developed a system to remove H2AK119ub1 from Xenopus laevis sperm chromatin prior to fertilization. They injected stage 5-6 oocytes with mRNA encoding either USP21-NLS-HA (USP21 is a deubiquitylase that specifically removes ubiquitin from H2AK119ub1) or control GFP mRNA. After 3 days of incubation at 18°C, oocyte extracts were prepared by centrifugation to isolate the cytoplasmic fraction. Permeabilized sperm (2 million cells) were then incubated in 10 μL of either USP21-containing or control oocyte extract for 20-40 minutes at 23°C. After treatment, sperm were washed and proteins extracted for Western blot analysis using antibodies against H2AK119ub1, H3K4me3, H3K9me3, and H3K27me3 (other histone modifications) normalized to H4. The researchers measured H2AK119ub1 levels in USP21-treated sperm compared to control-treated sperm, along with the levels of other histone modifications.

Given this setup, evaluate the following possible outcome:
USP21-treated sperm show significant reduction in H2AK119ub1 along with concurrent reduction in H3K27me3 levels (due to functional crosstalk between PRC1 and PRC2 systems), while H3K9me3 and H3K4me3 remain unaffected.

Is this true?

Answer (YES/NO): NO